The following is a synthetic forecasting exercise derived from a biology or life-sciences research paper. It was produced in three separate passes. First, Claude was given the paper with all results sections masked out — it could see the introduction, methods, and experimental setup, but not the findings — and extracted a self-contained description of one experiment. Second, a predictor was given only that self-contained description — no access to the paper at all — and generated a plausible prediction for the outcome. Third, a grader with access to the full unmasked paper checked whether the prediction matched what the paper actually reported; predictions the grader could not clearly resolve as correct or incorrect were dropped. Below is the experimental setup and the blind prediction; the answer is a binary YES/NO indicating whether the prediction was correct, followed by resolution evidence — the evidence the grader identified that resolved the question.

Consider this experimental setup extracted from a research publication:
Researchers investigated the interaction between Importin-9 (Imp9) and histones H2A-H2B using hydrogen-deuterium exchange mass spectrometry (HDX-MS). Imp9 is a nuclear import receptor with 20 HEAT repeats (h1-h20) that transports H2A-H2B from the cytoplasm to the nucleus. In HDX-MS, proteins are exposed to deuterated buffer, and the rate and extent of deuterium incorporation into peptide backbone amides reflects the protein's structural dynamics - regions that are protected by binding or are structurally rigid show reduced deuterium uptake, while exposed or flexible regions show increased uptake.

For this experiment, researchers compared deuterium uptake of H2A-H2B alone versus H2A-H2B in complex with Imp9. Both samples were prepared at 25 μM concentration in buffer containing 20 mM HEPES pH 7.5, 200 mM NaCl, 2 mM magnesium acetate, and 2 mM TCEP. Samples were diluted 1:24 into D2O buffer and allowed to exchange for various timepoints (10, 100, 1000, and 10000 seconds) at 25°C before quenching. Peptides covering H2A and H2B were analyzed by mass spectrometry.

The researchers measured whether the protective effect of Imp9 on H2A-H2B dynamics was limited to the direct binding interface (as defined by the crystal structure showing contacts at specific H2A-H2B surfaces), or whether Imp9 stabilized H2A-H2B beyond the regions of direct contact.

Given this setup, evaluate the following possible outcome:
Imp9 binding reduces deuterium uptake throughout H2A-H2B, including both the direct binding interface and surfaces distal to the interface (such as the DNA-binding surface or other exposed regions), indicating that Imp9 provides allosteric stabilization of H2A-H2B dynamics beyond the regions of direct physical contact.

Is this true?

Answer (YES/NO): YES